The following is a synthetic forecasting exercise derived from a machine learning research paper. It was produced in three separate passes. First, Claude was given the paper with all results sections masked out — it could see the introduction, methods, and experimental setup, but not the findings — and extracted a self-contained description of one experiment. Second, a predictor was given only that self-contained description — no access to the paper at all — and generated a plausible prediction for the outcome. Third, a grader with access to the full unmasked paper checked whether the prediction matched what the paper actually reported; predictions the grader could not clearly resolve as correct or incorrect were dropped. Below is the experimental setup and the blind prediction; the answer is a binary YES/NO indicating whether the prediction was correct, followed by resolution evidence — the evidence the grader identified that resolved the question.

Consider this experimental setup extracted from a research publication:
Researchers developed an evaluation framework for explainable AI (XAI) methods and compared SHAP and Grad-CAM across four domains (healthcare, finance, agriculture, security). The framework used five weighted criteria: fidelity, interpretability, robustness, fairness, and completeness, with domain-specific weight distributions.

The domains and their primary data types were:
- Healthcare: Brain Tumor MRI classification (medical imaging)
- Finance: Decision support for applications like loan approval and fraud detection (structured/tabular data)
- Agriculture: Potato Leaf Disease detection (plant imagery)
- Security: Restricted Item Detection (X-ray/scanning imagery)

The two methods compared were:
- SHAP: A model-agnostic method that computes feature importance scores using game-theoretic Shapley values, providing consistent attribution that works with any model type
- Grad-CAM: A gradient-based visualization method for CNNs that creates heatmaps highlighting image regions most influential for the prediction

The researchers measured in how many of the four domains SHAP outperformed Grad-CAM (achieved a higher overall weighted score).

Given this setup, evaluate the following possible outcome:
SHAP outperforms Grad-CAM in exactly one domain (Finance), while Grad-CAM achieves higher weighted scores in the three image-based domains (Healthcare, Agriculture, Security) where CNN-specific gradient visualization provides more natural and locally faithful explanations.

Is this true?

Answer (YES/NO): YES